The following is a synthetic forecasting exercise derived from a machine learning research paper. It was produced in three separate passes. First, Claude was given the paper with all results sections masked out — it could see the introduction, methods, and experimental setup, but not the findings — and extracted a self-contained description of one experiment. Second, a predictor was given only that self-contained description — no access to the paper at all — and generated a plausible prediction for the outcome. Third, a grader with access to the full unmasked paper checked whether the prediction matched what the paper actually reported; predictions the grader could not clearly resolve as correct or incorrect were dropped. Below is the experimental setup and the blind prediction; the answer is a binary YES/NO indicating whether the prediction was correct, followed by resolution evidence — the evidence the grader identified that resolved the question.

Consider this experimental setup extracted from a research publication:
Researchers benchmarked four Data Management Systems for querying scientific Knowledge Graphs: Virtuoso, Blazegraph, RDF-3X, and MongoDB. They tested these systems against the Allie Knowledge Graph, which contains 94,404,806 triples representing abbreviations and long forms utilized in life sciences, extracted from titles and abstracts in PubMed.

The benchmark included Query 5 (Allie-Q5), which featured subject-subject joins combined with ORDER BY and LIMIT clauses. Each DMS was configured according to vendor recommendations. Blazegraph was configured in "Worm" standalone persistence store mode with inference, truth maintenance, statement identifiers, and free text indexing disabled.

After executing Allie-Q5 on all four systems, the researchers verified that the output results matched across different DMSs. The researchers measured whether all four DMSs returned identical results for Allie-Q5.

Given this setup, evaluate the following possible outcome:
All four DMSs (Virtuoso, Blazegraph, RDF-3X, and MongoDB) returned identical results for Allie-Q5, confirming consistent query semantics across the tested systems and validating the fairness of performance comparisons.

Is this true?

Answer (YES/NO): NO